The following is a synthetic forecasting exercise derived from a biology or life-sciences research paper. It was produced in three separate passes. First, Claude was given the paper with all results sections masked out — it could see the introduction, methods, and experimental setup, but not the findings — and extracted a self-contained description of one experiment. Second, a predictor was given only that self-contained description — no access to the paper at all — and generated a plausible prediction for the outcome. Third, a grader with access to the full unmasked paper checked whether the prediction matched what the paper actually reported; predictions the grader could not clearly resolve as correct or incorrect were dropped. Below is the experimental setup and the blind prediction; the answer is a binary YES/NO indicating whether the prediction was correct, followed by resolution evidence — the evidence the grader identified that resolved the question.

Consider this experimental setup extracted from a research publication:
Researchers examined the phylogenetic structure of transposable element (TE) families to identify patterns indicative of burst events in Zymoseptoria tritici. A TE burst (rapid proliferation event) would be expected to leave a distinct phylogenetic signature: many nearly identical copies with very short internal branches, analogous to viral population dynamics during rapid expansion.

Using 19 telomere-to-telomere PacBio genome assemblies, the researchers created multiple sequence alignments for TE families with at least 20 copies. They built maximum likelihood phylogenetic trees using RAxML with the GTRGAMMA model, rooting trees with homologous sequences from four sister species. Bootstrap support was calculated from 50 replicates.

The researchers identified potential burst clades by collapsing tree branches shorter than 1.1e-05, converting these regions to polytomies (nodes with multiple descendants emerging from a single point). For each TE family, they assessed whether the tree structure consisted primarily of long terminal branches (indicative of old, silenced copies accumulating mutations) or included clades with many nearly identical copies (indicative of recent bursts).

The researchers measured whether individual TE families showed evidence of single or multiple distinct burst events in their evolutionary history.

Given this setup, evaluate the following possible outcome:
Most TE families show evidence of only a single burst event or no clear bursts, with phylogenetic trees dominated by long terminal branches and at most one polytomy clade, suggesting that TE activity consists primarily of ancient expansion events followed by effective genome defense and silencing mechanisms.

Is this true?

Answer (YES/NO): YES